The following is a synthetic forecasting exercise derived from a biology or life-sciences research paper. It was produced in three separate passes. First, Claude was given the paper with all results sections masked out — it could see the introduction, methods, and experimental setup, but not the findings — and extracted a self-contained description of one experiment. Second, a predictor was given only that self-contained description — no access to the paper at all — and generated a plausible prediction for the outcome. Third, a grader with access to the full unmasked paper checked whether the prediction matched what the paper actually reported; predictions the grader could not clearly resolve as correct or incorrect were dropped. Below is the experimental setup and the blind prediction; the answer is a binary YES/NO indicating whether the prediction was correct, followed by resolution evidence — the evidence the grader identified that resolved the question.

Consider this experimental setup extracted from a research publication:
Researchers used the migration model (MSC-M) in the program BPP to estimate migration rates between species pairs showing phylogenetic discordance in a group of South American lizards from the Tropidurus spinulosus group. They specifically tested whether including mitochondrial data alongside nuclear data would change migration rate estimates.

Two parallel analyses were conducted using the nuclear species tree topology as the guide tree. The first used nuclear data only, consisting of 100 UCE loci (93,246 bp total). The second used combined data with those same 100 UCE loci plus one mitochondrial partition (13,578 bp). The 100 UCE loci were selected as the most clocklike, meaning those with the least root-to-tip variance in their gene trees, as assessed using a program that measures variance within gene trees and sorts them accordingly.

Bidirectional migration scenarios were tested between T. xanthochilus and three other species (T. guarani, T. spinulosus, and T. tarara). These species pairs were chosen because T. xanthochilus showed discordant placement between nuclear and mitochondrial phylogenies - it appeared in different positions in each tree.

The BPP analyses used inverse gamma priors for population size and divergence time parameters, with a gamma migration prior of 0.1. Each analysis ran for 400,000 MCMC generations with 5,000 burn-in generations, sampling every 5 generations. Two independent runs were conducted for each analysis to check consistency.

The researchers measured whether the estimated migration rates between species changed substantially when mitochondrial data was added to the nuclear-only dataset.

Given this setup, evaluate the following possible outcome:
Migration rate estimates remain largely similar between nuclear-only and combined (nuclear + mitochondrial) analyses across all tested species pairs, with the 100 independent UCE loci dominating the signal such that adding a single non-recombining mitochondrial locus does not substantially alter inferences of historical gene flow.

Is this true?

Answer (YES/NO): NO